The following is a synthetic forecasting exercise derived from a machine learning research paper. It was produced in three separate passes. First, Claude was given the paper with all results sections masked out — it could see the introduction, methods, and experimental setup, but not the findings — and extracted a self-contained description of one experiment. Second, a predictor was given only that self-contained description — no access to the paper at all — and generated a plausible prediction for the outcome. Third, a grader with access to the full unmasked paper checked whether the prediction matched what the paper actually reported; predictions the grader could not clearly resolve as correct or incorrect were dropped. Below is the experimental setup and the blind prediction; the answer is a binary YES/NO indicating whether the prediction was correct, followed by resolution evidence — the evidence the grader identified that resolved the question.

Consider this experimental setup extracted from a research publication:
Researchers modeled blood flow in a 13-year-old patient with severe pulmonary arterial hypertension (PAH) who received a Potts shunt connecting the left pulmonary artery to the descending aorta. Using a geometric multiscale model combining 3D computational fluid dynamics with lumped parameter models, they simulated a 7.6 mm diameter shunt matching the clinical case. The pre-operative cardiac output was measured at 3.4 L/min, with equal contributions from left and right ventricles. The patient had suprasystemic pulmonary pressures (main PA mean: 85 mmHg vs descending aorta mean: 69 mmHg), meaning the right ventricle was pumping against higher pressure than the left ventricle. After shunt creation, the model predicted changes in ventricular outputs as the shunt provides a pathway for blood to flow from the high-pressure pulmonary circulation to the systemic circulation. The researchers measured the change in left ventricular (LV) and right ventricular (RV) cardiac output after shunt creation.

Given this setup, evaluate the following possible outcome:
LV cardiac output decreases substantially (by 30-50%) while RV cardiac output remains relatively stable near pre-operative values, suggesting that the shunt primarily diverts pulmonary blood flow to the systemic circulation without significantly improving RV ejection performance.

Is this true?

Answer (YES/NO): NO